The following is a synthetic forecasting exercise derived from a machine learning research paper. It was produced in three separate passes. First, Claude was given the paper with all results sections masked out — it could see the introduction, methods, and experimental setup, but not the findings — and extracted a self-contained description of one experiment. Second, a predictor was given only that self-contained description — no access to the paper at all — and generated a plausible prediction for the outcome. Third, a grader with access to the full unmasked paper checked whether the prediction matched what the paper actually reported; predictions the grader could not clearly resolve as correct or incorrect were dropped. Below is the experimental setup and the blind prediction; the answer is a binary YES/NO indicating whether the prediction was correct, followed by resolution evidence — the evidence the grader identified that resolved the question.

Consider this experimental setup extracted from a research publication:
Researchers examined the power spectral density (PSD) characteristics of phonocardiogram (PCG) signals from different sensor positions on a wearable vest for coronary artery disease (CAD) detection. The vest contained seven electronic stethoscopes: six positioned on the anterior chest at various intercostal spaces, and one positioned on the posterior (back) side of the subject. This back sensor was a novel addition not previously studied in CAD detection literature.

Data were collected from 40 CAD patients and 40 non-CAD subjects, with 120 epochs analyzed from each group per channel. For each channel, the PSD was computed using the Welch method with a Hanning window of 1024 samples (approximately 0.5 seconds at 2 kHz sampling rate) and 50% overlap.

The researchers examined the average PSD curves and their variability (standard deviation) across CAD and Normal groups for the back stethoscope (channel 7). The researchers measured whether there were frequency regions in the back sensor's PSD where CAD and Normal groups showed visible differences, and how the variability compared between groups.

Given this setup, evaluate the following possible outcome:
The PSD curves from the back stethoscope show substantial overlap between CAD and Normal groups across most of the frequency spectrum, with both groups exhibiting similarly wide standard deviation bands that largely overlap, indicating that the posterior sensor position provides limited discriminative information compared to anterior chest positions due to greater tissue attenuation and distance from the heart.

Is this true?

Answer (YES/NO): NO